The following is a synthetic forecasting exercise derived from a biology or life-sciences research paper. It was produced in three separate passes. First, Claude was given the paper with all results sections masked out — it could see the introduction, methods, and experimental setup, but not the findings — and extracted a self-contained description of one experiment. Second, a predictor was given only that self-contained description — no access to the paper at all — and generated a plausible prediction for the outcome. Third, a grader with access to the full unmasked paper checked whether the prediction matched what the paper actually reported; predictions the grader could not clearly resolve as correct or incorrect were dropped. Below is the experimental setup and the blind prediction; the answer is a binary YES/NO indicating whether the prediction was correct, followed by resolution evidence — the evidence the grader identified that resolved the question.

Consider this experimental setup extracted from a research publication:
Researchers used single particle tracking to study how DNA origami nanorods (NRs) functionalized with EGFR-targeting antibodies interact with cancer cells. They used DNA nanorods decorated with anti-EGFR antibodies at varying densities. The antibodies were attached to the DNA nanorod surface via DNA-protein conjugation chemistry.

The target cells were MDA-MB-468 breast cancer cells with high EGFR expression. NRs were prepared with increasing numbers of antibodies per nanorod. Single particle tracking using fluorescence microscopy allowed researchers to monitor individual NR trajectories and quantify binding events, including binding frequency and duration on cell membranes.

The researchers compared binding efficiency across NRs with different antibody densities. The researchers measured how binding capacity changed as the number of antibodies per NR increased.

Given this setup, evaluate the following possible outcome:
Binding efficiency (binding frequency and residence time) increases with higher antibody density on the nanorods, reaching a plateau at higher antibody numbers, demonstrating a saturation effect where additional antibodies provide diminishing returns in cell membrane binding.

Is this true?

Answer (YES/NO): NO